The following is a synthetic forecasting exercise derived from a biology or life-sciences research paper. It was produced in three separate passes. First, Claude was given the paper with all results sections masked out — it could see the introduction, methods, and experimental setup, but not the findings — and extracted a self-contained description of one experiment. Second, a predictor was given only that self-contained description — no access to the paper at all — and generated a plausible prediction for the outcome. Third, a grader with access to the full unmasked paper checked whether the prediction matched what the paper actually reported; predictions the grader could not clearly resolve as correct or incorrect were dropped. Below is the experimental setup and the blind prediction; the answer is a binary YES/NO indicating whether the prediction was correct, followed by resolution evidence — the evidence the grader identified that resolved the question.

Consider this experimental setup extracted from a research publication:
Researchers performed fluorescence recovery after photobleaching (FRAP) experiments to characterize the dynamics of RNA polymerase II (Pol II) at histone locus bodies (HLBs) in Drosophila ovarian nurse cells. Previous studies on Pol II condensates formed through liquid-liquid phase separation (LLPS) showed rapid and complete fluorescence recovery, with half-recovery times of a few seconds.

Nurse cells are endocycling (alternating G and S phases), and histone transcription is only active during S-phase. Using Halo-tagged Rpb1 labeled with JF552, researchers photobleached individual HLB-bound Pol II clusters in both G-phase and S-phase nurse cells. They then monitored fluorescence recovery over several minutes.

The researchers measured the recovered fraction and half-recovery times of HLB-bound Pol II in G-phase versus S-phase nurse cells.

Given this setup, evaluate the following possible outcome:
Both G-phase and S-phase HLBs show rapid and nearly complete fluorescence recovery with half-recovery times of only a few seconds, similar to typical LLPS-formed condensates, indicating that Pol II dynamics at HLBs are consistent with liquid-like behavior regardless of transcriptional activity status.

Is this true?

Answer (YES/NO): NO